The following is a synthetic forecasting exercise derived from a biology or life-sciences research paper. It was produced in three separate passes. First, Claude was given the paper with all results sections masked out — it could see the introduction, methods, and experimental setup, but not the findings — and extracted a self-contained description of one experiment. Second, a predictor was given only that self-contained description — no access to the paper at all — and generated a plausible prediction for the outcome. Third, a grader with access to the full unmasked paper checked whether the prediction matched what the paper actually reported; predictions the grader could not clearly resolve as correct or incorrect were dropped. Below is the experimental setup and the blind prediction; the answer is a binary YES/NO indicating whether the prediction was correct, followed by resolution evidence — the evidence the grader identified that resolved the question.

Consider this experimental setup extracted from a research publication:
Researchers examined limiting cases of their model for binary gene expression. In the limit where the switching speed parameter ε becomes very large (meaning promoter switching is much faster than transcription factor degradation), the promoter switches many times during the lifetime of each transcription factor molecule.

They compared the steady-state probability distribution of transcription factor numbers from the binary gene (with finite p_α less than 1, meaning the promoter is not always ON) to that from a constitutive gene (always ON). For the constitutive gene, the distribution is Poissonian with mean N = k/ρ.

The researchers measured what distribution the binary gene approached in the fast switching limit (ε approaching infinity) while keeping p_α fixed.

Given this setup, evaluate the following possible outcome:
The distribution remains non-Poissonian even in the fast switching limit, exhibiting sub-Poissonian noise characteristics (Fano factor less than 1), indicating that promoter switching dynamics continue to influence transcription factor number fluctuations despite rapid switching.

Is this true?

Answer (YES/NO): NO